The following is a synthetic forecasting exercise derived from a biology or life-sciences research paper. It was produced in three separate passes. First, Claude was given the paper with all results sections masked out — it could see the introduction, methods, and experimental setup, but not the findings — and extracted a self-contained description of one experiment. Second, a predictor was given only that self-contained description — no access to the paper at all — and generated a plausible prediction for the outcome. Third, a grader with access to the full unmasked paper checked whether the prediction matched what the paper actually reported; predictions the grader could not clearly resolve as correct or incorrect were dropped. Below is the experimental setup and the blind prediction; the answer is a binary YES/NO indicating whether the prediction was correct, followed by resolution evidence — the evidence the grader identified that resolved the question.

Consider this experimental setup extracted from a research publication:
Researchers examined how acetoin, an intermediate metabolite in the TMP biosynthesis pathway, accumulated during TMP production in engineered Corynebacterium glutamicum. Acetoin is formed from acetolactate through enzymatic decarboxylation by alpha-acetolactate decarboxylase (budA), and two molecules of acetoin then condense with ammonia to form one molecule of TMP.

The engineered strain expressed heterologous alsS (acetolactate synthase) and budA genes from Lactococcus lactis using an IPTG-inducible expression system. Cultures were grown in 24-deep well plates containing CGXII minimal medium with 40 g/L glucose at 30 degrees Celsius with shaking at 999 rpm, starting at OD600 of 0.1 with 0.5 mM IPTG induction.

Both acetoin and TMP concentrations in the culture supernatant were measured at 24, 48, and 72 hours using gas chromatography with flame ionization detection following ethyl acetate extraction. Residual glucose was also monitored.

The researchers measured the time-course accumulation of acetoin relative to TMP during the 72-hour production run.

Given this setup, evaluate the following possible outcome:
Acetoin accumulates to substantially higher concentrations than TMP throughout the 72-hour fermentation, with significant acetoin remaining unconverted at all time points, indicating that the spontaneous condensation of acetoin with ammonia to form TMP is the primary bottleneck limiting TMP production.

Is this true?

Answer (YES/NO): NO